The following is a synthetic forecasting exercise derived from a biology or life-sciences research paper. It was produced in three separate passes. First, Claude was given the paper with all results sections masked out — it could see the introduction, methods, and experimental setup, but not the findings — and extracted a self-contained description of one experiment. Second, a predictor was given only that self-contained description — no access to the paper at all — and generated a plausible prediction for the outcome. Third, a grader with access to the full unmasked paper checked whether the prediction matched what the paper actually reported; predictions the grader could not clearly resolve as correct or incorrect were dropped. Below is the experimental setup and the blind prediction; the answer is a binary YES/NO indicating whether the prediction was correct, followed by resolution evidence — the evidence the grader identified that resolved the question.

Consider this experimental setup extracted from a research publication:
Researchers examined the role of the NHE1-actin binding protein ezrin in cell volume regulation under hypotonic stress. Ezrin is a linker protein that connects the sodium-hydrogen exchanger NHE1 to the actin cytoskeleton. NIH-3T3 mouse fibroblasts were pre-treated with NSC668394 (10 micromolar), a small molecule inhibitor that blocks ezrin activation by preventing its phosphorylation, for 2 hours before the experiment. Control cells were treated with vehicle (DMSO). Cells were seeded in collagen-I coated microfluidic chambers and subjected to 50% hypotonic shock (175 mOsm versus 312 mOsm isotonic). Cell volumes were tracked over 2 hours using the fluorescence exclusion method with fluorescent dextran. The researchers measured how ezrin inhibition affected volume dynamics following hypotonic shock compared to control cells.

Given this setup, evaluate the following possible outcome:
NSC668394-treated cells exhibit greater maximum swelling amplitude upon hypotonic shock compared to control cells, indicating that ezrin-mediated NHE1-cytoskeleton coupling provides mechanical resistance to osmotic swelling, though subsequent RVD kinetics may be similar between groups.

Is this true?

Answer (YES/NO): NO